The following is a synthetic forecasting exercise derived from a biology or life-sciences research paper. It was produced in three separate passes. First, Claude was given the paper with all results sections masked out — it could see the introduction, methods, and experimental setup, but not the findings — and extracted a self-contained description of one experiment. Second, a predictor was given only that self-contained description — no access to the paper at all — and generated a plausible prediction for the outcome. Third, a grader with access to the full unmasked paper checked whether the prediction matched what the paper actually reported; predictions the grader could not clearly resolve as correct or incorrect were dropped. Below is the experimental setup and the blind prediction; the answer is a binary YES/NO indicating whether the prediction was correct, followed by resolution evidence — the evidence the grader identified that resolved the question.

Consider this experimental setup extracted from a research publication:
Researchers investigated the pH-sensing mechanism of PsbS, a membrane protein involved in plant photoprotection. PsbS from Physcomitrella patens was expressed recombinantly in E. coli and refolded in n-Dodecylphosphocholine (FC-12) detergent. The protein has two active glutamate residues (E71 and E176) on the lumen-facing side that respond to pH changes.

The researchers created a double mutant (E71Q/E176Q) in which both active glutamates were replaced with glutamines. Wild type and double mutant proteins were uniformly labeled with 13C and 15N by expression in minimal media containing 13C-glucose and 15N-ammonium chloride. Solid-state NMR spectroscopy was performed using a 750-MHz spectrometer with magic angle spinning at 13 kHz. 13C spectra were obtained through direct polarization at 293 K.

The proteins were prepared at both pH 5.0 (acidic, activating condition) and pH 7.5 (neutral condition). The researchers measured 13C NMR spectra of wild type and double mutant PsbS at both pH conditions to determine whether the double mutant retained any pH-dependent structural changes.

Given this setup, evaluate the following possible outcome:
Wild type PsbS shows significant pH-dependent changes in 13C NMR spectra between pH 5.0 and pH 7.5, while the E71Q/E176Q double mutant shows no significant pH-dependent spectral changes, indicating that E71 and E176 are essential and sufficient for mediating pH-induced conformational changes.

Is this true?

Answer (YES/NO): NO